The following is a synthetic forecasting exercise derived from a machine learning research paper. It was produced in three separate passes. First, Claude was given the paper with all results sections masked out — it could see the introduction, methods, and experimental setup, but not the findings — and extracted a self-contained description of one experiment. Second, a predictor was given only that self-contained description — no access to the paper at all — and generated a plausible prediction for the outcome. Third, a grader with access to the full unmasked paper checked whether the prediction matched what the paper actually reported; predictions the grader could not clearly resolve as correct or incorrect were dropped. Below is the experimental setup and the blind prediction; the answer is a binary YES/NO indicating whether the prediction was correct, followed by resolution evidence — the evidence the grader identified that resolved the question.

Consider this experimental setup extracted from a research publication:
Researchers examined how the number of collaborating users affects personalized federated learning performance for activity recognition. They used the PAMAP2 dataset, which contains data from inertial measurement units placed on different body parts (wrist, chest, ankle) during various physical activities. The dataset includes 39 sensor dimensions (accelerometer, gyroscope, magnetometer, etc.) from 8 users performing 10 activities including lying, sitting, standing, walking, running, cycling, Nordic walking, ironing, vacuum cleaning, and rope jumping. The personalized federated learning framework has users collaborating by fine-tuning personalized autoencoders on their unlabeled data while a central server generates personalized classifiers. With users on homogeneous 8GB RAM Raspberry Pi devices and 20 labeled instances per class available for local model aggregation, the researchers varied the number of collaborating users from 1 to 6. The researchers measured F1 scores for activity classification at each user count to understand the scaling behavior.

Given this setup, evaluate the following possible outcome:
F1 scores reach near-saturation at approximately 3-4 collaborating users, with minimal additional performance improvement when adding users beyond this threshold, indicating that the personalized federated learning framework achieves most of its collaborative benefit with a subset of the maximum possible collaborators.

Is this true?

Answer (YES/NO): NO